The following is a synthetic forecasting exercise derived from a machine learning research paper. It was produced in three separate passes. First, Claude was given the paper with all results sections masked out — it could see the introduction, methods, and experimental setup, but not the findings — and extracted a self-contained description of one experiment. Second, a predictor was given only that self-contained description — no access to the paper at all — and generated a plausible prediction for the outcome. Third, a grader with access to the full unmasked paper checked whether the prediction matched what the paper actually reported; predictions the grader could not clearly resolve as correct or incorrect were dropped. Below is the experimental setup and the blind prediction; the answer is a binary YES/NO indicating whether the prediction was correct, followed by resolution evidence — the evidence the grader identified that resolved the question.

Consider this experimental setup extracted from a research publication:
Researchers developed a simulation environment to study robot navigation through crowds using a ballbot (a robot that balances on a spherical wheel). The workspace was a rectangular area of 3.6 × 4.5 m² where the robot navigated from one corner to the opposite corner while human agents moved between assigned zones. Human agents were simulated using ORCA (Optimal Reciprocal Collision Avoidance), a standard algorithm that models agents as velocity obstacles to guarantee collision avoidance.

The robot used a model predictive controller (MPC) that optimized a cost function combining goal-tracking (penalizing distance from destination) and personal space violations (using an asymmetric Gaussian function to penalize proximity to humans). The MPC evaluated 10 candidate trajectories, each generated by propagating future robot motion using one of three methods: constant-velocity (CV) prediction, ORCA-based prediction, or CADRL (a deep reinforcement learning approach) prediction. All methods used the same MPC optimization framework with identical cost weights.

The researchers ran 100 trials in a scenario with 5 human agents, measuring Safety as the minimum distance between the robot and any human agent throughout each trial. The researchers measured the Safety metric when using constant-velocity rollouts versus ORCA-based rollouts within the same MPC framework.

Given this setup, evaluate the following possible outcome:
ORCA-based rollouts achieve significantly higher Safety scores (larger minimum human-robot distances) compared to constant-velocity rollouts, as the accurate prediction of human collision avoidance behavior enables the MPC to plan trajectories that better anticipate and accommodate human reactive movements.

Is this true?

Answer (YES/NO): YES